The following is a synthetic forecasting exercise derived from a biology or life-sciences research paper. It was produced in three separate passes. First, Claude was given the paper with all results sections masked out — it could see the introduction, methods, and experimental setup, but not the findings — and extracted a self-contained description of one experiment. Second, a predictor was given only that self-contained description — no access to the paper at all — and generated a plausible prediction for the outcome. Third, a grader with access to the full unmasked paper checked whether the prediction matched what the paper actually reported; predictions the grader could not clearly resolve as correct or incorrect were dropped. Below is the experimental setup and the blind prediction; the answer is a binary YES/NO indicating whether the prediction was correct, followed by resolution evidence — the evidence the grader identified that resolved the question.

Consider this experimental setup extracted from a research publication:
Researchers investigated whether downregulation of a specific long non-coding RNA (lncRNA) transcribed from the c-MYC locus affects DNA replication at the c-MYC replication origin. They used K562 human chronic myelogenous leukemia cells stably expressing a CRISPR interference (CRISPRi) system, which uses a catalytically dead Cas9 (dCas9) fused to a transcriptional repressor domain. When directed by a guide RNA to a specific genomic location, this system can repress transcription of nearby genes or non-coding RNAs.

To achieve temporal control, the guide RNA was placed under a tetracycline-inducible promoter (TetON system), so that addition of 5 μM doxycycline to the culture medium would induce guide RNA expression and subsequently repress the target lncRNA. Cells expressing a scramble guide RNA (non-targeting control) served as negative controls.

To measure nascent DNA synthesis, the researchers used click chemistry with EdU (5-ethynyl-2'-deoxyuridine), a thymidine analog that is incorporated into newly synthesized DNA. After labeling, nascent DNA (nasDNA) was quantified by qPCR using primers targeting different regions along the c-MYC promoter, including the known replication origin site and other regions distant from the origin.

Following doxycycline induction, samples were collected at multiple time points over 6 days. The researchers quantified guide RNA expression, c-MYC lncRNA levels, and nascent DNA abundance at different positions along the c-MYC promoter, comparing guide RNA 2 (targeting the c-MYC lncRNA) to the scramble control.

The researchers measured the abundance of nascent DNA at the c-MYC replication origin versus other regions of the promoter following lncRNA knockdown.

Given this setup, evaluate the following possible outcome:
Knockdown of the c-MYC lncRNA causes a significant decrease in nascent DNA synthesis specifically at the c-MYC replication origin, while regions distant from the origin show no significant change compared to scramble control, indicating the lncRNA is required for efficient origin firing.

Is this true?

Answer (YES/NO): YES